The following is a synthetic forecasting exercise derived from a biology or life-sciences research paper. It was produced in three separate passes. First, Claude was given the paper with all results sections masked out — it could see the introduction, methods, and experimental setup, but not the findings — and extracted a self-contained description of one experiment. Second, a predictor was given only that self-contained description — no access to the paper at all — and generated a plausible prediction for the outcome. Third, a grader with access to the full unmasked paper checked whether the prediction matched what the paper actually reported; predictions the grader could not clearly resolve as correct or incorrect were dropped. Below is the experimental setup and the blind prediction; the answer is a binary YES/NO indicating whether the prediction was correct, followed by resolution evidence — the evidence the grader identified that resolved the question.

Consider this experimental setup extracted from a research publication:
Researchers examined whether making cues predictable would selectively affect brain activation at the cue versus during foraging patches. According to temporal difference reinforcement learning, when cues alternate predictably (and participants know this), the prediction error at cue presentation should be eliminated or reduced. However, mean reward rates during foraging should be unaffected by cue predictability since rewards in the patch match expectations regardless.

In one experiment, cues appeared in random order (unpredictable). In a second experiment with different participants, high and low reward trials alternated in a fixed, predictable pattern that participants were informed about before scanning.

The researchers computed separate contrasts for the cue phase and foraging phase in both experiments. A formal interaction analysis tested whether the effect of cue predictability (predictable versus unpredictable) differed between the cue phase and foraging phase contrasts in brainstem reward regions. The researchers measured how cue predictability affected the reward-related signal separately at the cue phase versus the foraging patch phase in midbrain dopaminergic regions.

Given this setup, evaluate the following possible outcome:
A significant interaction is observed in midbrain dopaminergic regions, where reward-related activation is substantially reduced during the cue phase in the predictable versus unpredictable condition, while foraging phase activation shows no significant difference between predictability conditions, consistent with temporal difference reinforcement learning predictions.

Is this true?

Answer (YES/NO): NO